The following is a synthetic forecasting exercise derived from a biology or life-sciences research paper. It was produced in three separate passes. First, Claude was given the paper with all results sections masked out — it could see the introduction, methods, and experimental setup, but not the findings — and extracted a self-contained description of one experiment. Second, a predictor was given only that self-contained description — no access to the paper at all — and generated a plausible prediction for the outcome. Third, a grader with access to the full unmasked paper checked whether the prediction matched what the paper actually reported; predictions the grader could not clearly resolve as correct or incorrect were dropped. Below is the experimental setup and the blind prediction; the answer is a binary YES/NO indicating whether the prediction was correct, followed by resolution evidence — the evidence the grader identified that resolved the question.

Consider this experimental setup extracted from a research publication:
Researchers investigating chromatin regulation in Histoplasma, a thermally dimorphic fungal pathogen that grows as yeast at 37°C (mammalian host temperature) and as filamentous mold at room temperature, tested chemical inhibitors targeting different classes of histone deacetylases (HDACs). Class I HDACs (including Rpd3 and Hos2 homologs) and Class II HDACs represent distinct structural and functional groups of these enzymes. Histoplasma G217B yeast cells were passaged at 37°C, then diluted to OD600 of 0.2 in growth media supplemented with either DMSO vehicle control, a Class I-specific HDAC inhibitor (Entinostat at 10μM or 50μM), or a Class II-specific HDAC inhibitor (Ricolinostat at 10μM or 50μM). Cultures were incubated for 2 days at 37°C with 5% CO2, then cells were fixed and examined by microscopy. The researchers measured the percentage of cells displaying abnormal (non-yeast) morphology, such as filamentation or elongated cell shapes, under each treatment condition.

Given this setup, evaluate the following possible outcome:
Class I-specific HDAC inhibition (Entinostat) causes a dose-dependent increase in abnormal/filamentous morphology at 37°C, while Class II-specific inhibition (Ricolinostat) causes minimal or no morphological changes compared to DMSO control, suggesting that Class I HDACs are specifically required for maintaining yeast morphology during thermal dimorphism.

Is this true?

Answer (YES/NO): YES